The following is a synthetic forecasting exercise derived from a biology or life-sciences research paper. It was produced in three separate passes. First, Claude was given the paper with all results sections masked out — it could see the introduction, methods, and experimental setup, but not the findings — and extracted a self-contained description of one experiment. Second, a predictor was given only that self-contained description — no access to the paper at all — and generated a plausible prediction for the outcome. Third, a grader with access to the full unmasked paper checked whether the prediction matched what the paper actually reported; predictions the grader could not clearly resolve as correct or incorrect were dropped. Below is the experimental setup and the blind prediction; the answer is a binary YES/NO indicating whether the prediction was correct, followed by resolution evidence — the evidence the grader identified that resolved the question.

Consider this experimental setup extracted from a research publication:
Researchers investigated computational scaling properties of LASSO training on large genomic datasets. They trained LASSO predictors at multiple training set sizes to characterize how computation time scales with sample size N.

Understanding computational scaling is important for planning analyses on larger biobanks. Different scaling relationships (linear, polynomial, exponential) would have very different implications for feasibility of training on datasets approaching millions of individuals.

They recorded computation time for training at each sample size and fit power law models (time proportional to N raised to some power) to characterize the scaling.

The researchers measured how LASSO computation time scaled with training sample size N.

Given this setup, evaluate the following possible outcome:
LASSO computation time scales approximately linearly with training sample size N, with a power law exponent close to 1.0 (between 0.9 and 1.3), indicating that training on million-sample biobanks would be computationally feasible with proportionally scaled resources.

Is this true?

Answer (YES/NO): NO